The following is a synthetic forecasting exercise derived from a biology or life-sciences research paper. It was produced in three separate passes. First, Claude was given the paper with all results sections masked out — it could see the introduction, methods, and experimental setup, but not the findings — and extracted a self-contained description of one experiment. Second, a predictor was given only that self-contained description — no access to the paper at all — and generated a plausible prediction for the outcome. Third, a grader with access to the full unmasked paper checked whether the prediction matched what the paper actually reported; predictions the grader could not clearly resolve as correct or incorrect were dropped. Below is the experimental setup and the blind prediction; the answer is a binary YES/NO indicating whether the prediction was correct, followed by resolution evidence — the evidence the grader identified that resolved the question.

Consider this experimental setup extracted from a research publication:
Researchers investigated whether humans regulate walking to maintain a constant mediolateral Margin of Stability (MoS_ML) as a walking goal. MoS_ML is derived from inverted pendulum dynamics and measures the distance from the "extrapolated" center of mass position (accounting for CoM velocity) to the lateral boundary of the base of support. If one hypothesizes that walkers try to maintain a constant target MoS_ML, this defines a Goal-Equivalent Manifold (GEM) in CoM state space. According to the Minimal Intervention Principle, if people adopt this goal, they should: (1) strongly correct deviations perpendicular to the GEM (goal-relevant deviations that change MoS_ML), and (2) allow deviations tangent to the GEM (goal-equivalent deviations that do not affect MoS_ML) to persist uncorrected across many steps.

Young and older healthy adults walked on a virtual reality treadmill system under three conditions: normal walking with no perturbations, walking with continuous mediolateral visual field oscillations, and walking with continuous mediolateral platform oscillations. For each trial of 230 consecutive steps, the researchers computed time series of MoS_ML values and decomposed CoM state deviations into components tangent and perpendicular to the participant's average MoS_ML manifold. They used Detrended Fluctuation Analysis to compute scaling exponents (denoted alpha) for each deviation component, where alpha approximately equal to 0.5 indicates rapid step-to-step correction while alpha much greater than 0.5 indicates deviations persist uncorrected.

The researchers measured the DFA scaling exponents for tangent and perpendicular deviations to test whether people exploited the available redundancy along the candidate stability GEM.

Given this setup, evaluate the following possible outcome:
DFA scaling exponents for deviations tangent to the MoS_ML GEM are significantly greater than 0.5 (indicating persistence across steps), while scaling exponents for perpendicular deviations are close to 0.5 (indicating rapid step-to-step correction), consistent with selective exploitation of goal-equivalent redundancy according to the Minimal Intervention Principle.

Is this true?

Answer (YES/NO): NO